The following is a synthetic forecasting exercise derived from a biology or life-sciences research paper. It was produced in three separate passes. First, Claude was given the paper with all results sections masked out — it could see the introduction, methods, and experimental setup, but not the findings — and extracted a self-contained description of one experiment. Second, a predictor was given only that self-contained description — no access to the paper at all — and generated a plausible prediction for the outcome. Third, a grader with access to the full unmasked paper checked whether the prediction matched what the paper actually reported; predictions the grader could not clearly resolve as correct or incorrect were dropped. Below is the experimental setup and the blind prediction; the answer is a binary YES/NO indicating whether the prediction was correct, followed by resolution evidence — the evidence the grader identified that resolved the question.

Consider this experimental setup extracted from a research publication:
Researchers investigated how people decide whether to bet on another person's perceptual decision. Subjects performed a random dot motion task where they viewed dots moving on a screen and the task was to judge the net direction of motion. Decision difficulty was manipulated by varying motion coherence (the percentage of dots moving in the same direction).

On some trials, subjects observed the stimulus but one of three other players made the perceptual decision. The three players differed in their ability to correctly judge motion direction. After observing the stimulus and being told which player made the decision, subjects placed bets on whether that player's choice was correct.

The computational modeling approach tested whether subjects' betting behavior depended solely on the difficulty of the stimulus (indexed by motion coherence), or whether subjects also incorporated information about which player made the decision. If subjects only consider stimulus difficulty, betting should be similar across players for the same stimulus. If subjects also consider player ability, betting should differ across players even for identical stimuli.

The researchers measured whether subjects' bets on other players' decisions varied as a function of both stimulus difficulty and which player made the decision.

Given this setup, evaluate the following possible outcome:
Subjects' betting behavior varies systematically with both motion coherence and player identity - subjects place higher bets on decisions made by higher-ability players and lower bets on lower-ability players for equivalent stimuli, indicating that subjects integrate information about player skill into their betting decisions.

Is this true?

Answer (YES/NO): YES